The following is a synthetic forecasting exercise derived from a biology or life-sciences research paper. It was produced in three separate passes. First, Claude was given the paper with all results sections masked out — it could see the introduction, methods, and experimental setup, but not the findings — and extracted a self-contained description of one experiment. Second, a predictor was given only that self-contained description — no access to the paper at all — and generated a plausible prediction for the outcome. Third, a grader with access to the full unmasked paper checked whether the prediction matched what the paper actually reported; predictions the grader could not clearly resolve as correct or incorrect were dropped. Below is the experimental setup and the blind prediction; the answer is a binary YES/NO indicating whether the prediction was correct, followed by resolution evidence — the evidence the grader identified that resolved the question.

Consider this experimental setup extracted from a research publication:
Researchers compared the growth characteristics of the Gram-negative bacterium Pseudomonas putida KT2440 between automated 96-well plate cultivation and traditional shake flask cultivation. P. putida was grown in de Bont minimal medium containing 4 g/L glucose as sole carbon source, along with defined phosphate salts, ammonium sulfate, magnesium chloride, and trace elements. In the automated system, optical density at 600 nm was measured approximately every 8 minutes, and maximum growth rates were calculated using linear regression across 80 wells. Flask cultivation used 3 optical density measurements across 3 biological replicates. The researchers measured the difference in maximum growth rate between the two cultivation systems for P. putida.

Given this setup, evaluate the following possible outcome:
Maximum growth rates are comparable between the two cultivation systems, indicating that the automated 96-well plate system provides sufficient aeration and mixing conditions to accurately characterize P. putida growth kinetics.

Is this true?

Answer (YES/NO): NO